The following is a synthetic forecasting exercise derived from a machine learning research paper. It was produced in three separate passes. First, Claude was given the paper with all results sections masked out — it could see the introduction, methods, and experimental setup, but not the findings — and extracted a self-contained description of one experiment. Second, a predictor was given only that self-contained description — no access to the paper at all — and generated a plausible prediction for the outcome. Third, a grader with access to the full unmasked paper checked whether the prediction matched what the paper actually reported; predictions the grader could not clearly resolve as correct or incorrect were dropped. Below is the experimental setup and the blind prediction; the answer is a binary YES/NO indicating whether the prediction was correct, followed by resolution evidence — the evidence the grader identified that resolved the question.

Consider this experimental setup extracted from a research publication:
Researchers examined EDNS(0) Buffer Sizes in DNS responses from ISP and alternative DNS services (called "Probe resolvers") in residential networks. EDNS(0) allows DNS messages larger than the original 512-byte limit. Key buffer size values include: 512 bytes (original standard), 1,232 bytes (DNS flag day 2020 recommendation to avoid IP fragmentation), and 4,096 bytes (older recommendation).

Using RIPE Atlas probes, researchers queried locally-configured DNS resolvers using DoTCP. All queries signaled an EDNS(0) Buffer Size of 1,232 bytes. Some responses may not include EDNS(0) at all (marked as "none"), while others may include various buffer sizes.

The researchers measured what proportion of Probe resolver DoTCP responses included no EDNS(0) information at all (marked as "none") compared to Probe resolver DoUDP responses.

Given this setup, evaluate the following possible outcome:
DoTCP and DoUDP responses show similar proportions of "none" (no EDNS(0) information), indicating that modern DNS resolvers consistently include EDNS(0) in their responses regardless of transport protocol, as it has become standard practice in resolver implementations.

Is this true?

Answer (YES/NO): NO